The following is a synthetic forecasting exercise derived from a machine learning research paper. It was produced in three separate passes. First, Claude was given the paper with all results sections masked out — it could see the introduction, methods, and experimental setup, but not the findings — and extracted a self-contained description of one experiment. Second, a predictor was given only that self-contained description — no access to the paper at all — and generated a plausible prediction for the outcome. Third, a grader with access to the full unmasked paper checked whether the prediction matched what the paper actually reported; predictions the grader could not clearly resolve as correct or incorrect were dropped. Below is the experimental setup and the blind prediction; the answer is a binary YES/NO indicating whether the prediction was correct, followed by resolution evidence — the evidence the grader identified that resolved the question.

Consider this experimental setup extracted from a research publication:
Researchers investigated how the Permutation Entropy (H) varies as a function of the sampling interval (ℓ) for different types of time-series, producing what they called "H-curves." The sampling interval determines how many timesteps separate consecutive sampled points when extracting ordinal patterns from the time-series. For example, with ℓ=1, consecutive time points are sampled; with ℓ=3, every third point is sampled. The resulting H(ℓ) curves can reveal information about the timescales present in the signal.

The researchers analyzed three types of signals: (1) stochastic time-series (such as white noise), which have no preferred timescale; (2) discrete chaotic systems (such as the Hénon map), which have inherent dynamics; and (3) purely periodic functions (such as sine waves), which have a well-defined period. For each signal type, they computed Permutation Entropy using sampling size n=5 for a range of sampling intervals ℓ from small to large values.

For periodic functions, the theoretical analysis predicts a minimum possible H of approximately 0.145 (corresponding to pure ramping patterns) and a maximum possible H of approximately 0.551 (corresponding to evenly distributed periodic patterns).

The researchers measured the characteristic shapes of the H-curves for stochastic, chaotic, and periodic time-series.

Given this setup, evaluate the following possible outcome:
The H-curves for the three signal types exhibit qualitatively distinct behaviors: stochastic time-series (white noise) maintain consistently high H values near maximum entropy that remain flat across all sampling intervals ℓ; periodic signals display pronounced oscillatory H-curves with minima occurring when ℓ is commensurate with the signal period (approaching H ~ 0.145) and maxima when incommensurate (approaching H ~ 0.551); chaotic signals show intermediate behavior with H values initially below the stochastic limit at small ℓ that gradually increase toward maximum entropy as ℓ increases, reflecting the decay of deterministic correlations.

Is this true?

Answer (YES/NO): NO